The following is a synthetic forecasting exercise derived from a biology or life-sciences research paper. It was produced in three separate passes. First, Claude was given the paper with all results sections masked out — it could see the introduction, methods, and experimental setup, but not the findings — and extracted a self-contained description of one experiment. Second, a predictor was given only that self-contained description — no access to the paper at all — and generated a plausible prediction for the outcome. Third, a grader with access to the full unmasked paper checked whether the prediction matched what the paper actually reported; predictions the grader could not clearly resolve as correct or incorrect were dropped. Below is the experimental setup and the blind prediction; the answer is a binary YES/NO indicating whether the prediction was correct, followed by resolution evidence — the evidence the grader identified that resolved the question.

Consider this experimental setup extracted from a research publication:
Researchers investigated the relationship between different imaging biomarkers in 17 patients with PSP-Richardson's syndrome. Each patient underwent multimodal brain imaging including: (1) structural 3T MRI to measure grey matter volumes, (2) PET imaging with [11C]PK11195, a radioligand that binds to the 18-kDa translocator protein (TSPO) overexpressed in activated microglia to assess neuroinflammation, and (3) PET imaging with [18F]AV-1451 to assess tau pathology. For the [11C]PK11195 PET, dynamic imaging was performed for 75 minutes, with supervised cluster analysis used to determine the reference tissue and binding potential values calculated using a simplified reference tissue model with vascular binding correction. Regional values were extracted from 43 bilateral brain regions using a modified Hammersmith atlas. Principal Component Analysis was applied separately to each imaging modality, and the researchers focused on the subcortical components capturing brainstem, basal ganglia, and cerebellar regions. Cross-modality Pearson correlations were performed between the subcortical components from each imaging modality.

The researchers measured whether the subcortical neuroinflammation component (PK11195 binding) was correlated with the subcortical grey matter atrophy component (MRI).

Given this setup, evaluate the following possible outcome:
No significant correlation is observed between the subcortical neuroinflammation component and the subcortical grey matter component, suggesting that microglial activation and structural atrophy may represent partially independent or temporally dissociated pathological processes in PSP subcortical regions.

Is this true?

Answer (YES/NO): NO